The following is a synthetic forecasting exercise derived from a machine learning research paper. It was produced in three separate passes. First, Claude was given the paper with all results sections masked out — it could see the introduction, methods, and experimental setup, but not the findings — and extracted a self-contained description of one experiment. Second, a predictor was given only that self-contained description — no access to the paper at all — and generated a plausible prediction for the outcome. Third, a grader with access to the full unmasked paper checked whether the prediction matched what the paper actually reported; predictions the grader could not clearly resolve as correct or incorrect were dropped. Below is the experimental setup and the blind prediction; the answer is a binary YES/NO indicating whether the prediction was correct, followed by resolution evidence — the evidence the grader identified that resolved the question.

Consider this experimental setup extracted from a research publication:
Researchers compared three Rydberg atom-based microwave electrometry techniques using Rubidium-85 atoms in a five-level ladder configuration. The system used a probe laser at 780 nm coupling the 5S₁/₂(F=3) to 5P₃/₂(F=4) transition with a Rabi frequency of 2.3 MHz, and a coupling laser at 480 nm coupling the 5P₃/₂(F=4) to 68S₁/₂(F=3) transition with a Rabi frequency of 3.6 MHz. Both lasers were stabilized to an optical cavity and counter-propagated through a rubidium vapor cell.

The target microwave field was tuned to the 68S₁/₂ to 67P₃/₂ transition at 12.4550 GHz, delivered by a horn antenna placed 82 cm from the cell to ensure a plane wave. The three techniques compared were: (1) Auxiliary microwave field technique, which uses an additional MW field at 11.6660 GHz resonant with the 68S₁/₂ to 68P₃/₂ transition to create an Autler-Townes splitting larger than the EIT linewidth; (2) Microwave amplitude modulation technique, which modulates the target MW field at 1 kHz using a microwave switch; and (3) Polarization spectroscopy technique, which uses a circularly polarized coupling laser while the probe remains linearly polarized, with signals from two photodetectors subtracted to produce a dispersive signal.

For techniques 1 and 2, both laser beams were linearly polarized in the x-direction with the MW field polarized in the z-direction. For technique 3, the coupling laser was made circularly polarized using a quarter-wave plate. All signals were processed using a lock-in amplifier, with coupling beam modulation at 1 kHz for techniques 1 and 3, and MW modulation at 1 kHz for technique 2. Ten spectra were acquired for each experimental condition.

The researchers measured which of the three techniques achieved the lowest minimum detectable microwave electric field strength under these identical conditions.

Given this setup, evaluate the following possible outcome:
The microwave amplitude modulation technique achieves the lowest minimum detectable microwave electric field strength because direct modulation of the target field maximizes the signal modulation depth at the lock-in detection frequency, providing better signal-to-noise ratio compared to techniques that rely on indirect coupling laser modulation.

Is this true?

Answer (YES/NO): NO